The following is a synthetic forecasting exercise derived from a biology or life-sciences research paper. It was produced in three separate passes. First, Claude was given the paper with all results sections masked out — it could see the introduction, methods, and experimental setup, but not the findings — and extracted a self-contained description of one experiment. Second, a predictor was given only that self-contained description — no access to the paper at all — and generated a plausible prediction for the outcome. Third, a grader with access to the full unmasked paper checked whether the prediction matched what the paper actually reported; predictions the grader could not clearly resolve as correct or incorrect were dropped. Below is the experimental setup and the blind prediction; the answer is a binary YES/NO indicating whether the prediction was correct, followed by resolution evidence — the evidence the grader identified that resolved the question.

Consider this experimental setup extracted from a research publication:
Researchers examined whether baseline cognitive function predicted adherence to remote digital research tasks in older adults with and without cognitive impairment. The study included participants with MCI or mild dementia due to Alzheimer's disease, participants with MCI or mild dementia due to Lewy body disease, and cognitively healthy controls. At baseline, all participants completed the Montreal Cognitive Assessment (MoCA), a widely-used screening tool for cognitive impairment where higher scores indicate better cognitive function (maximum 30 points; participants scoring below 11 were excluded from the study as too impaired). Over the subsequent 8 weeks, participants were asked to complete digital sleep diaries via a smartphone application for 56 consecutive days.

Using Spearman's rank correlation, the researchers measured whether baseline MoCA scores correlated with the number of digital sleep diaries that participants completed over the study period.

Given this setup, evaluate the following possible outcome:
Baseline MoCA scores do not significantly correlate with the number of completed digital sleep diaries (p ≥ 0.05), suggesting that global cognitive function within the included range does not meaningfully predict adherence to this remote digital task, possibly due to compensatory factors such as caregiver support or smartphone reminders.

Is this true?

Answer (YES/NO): YES